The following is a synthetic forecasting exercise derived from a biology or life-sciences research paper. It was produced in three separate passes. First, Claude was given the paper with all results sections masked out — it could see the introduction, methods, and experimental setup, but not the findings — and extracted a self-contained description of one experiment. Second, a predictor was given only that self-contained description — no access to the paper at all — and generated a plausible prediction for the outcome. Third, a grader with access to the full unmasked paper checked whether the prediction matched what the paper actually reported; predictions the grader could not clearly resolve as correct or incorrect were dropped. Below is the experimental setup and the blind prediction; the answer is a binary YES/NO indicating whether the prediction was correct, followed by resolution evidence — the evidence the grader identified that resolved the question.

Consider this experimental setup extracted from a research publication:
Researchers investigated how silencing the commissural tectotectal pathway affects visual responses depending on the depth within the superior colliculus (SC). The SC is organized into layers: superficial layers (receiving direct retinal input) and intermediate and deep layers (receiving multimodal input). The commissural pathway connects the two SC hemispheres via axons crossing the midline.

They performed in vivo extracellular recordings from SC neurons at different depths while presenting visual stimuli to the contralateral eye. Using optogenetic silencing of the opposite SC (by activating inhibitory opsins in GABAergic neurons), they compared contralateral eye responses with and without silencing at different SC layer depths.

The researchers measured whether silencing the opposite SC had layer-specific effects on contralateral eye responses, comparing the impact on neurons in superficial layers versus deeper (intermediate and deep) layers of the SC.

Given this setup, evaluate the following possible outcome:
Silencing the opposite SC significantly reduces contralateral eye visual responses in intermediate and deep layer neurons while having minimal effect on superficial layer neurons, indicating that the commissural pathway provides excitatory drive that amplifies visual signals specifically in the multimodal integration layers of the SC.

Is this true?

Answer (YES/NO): YES